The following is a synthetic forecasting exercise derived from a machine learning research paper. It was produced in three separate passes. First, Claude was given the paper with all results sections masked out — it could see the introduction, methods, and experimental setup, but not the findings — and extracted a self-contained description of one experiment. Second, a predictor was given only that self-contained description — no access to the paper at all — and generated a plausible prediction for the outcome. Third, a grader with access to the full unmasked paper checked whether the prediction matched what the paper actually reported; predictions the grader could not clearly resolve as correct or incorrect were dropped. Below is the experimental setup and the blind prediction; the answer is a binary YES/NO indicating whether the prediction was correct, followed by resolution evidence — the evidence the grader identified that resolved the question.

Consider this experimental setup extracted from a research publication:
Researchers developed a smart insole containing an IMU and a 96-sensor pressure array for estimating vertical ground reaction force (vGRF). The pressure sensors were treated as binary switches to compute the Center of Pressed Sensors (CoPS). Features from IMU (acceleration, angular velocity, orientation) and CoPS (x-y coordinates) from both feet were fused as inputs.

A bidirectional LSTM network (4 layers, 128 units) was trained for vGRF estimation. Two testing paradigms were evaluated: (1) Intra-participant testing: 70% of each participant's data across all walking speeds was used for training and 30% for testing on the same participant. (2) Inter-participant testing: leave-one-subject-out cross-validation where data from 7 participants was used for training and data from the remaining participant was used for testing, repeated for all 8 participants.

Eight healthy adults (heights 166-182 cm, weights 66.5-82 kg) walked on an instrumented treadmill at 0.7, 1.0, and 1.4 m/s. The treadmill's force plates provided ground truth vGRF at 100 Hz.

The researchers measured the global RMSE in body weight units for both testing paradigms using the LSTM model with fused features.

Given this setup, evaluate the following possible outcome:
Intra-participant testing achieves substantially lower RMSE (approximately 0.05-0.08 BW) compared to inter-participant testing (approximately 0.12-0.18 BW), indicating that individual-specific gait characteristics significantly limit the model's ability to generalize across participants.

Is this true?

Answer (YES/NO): NO